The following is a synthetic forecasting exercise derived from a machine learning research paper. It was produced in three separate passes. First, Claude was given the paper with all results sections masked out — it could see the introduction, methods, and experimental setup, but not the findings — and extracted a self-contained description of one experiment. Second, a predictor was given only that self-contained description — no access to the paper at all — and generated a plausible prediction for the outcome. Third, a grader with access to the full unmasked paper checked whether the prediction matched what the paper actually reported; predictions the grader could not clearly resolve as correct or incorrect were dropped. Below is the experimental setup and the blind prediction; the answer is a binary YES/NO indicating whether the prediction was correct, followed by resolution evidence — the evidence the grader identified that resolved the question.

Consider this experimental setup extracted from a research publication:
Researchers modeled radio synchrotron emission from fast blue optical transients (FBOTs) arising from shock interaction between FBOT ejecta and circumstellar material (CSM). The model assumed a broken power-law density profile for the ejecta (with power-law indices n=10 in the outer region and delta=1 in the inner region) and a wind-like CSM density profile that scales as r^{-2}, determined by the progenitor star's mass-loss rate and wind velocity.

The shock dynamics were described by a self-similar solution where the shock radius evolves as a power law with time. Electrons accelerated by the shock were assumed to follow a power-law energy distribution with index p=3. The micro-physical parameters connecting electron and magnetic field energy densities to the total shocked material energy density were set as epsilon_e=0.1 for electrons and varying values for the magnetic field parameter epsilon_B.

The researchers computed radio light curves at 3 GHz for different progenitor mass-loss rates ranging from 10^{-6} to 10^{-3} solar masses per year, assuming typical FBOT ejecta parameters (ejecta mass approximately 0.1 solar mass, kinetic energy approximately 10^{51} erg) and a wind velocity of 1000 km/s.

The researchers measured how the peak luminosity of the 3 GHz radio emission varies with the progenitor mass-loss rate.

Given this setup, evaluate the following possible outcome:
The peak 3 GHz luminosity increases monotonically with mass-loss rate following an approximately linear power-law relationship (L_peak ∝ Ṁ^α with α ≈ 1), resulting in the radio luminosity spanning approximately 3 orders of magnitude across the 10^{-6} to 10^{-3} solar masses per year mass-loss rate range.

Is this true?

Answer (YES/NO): NO